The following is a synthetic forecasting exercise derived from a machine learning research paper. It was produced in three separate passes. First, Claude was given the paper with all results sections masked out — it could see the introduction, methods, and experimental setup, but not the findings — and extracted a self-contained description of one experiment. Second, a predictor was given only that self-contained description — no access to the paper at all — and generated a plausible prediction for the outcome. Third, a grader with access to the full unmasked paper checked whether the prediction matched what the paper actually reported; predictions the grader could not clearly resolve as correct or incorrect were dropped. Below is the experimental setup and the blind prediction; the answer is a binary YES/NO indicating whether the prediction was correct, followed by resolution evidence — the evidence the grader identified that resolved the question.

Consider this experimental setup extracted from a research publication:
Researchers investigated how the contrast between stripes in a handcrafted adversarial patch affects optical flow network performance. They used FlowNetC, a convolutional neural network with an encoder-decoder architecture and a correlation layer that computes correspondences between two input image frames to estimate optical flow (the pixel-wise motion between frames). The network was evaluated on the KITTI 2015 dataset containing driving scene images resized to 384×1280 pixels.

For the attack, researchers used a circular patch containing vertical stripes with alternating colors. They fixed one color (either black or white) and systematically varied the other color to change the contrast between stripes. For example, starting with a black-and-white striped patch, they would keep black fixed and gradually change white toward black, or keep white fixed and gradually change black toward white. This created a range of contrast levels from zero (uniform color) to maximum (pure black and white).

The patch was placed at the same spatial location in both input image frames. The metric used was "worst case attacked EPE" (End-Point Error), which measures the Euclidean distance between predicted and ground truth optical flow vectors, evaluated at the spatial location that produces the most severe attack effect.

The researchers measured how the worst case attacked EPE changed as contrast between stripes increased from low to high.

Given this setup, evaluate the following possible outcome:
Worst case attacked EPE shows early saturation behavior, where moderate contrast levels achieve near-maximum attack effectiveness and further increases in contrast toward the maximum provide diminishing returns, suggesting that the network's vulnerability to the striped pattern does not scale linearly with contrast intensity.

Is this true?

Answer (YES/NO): NO